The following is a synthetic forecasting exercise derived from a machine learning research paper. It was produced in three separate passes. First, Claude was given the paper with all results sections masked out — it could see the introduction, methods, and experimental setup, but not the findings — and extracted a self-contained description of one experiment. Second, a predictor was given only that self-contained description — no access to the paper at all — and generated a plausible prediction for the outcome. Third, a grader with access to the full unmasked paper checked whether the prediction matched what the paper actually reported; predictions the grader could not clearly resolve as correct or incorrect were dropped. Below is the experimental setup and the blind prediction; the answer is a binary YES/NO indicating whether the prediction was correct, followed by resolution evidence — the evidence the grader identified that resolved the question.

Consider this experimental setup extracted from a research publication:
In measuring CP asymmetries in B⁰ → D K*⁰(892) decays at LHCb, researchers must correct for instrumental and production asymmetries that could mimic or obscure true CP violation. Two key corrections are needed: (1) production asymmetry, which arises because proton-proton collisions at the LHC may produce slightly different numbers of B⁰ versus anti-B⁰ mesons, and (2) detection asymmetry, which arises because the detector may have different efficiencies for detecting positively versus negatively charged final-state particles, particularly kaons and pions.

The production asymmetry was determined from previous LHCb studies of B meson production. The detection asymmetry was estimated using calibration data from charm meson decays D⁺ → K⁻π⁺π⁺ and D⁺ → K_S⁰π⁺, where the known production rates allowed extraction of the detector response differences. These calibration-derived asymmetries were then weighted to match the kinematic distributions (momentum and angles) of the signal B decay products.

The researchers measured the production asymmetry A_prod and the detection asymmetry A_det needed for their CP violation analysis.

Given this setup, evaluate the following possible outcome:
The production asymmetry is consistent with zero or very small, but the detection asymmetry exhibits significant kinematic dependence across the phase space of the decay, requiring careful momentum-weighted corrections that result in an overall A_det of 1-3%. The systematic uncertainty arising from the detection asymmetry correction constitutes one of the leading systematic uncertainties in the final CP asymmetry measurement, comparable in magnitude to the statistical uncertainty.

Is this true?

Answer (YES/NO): NO